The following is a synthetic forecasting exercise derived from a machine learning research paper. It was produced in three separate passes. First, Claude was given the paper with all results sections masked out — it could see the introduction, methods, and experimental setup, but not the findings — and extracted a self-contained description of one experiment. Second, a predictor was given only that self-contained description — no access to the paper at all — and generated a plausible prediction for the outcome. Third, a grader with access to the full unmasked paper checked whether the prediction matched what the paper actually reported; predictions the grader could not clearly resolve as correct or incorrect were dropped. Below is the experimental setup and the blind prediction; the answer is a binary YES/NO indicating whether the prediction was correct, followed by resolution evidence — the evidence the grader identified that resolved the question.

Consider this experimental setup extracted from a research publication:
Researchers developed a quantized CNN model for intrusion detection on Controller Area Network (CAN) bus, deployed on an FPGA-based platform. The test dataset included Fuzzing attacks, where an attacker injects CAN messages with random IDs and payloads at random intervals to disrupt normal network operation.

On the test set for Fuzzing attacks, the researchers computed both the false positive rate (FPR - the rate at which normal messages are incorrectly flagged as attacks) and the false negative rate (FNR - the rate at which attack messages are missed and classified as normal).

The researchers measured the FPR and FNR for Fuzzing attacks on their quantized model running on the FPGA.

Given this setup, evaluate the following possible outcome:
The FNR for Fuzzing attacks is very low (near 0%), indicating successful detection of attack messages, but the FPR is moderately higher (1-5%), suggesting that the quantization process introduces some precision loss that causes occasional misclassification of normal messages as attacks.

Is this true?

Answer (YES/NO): NO